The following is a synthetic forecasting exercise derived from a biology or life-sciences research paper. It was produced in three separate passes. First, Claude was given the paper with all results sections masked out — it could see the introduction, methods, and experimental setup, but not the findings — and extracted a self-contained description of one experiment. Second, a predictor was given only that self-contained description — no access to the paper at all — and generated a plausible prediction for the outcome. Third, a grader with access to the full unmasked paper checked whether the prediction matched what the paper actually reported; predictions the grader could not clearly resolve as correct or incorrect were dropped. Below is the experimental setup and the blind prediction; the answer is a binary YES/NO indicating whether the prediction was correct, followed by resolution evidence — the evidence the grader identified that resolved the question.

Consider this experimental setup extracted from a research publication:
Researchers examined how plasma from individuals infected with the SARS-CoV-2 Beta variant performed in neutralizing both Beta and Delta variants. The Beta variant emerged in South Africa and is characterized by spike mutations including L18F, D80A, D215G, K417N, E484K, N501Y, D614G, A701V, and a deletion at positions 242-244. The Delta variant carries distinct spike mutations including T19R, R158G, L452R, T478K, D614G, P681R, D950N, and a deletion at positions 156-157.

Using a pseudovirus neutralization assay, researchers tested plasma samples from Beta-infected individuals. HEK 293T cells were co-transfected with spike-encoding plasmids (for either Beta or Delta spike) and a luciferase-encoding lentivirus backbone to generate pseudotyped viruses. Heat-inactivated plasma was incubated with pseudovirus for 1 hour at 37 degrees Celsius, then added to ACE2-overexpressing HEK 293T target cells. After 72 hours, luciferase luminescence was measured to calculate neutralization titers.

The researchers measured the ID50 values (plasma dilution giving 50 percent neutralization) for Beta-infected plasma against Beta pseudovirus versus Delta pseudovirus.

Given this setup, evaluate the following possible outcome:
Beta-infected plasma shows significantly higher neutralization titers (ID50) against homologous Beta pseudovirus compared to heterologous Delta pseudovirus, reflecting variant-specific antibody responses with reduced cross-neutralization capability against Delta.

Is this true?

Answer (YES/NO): YES